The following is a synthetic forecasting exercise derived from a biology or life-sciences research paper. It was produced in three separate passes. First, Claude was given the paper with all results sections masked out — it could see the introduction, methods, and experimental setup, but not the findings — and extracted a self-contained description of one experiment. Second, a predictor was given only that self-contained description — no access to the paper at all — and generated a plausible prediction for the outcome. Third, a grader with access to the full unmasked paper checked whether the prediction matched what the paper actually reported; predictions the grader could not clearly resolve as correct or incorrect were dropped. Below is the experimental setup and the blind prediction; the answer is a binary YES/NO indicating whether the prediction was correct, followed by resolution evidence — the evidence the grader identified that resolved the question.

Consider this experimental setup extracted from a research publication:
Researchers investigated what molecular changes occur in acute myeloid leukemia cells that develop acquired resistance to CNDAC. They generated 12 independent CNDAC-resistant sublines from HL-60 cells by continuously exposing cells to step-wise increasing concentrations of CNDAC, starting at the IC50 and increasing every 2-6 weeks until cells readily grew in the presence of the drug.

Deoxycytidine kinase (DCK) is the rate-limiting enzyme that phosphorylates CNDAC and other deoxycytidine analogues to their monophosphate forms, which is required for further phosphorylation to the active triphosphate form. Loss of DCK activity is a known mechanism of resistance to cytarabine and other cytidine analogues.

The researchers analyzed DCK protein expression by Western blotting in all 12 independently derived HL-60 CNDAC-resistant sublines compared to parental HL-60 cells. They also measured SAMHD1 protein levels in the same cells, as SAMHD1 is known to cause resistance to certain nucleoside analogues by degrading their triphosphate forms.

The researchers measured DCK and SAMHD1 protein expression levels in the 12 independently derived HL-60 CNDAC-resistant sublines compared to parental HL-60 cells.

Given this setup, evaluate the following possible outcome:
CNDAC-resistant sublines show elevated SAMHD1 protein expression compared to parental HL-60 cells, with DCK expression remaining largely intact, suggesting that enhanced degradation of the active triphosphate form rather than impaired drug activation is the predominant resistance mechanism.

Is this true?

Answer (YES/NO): NO